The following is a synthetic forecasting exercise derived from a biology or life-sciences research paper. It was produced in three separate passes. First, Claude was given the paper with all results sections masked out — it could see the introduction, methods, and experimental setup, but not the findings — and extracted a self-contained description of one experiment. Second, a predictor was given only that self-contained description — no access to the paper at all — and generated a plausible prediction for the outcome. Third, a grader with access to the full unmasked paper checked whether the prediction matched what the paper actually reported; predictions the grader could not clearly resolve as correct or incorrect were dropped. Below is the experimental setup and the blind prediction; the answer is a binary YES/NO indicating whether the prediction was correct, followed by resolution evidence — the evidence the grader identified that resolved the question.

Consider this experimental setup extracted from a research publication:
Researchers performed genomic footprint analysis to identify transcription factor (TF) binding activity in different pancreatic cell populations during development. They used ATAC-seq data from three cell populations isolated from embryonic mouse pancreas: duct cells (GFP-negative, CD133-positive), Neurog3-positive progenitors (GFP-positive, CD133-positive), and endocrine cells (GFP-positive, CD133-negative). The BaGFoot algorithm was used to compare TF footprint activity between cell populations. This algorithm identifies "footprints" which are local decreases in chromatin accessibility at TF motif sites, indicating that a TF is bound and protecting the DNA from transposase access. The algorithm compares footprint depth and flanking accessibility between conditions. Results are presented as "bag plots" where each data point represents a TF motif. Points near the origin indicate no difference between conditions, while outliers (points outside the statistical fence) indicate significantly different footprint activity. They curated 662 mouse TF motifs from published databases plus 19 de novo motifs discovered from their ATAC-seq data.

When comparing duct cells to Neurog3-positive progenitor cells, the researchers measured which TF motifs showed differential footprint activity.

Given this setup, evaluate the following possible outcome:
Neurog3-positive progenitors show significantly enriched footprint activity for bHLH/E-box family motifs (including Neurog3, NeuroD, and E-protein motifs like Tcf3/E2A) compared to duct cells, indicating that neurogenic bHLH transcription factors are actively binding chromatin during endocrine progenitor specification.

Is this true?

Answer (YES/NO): NO